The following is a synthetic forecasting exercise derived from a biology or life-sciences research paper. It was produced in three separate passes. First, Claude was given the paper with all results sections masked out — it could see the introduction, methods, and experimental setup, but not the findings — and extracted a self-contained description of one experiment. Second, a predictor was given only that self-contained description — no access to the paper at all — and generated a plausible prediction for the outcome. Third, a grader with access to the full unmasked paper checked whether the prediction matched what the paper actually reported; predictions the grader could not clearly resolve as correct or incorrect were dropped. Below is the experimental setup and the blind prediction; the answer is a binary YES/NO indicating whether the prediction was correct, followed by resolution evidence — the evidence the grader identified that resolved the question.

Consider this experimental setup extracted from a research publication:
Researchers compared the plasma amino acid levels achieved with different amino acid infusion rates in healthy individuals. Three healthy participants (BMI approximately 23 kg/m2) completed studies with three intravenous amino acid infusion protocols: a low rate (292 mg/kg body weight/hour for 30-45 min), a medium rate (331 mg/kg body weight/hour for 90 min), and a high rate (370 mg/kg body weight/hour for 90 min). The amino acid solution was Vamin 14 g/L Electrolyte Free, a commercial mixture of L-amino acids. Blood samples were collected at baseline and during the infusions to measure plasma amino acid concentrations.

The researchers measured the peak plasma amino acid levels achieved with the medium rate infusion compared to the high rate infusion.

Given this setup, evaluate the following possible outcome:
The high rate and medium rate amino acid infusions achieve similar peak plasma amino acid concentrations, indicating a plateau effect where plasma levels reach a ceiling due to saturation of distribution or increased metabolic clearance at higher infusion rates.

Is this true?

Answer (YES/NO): YES